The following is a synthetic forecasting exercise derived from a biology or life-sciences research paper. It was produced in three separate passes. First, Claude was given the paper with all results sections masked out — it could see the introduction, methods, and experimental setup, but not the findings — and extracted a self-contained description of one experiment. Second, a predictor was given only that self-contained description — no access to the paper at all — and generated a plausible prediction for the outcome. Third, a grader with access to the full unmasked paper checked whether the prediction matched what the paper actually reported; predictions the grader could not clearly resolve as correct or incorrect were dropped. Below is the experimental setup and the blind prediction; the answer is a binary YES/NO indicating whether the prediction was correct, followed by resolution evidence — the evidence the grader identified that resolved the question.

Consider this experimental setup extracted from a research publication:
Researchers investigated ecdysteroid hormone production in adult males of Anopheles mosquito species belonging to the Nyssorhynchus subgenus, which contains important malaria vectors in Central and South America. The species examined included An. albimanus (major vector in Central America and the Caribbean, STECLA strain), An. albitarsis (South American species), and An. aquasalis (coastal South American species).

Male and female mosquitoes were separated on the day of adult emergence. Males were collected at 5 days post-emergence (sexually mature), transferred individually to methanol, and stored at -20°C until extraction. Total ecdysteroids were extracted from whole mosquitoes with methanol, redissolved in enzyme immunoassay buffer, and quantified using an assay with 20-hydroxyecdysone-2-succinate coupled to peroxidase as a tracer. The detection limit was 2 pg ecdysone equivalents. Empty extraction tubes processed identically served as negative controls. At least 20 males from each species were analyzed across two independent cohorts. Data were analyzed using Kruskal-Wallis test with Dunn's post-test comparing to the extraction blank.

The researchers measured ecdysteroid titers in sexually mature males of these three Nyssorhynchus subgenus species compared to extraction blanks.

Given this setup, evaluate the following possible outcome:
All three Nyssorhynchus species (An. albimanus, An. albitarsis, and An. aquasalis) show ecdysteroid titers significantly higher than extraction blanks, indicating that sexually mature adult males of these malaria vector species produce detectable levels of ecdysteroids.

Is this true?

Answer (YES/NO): NO